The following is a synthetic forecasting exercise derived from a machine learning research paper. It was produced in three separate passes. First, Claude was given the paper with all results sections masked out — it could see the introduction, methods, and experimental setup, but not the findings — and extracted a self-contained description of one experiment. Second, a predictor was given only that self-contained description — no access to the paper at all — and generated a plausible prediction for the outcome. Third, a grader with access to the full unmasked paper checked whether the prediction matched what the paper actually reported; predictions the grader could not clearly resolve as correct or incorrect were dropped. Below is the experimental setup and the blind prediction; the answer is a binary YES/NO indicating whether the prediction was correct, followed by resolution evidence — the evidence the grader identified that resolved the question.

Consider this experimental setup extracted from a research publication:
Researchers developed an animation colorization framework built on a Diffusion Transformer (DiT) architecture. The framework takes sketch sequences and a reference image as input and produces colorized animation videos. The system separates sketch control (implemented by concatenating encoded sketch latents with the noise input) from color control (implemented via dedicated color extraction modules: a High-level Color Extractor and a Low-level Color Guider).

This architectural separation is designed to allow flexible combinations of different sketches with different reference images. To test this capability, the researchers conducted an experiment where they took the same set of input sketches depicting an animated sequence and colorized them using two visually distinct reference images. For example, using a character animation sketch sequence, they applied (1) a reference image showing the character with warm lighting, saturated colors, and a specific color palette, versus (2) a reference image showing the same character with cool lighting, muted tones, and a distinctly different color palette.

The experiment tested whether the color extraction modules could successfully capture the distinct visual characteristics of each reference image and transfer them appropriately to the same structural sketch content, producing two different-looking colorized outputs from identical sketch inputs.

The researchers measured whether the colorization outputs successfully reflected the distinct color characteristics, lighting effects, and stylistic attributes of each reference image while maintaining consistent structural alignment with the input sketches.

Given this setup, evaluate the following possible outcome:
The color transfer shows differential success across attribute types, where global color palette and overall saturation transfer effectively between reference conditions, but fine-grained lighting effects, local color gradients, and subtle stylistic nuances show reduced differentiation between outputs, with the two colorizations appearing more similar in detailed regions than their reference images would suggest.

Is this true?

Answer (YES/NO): NO